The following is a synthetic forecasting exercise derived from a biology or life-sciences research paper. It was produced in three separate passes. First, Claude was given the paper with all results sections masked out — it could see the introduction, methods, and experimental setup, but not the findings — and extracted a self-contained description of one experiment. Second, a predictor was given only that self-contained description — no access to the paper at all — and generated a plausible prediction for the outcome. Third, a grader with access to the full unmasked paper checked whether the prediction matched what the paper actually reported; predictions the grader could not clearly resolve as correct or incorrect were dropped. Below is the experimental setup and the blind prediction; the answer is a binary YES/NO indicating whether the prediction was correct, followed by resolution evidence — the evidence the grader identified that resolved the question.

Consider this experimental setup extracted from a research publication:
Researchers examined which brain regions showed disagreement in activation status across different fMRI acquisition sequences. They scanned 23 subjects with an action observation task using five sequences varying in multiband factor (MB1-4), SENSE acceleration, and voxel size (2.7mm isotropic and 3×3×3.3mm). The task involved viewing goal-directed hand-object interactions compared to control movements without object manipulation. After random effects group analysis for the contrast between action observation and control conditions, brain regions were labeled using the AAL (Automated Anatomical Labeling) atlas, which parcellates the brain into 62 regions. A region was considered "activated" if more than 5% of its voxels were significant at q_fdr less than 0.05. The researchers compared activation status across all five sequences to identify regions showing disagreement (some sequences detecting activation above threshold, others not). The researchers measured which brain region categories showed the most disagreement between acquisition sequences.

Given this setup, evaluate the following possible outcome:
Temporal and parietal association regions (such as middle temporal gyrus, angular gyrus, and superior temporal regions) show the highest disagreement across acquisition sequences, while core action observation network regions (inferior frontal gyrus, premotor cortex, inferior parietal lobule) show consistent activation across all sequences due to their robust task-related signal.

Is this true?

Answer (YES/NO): NO